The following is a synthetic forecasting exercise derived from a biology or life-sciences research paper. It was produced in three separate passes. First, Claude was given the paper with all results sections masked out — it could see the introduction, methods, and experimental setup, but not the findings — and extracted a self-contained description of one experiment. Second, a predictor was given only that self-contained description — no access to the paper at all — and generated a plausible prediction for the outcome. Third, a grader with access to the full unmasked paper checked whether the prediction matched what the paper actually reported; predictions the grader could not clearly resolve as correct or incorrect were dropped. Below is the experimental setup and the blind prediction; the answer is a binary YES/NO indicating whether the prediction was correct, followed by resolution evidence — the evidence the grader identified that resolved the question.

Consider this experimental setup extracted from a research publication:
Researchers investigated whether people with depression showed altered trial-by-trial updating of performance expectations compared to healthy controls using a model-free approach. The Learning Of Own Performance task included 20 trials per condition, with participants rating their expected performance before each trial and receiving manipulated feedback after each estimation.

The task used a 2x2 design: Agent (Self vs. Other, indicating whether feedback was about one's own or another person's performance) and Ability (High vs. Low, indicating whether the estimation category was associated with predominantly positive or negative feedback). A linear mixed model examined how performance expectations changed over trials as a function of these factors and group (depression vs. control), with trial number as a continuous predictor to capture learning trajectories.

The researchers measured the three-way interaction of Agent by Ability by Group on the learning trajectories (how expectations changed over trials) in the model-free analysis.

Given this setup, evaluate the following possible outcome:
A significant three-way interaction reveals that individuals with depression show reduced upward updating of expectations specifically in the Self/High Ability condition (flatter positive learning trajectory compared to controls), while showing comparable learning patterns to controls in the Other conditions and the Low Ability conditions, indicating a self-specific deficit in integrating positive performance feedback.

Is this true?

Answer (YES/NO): NO